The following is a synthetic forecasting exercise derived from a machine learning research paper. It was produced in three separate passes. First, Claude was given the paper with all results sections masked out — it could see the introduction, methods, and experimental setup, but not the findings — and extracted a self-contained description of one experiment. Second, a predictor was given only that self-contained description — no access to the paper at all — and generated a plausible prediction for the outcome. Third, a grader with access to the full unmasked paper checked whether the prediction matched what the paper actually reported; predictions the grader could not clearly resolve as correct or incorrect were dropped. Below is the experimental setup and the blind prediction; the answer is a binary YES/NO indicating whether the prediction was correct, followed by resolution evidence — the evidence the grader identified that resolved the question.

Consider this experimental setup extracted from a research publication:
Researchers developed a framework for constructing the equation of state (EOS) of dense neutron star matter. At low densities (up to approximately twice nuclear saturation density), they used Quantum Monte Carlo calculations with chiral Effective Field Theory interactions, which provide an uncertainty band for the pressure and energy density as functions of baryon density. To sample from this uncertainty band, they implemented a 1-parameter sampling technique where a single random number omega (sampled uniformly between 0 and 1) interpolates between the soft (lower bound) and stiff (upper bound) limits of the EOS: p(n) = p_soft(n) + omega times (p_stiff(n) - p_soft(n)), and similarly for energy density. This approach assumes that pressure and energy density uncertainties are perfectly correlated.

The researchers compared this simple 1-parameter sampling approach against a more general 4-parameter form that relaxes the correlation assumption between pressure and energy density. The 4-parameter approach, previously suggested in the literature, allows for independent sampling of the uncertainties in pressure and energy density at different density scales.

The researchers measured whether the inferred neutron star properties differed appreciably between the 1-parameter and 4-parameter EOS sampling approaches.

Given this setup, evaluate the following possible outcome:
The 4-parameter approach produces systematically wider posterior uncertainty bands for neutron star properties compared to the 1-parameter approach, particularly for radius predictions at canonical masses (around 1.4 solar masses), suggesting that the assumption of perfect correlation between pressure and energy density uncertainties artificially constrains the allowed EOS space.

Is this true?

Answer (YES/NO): NO